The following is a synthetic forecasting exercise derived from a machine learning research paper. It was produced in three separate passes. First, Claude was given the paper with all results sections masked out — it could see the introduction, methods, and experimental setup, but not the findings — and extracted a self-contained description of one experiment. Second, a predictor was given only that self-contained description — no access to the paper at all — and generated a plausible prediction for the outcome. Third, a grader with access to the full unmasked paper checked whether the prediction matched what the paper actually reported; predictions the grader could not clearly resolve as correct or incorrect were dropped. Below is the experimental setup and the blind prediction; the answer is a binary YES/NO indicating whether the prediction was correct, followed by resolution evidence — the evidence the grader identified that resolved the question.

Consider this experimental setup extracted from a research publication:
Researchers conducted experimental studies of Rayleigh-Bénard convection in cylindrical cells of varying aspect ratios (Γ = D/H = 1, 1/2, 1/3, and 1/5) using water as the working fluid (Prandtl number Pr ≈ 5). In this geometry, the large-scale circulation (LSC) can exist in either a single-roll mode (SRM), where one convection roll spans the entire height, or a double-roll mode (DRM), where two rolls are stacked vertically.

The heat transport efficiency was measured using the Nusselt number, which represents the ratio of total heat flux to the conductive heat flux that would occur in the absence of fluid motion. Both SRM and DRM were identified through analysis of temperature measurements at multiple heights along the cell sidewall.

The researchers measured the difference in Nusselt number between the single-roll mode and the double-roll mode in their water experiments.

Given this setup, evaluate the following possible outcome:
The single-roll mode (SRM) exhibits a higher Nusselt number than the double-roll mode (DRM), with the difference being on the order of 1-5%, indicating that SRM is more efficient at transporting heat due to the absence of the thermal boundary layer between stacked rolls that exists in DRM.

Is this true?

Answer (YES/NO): NO